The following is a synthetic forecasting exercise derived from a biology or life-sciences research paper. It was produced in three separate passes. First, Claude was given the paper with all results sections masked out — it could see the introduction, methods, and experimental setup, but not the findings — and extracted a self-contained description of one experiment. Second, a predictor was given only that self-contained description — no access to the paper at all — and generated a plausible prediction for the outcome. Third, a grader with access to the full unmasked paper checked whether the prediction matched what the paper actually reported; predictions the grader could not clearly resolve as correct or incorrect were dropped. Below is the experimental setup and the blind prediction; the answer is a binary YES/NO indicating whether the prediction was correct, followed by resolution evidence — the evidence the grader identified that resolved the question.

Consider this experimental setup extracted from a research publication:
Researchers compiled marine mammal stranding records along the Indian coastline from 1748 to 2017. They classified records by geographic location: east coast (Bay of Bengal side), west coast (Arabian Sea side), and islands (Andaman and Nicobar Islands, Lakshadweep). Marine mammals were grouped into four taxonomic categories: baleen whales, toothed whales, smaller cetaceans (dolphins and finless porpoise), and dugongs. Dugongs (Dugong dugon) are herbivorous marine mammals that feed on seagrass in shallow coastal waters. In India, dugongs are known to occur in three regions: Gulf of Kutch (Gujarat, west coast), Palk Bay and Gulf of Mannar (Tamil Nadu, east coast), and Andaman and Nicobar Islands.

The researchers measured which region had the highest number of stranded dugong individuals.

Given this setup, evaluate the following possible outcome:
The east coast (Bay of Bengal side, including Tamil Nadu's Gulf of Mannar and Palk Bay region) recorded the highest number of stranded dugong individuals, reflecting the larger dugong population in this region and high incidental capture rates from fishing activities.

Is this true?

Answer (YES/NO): YES